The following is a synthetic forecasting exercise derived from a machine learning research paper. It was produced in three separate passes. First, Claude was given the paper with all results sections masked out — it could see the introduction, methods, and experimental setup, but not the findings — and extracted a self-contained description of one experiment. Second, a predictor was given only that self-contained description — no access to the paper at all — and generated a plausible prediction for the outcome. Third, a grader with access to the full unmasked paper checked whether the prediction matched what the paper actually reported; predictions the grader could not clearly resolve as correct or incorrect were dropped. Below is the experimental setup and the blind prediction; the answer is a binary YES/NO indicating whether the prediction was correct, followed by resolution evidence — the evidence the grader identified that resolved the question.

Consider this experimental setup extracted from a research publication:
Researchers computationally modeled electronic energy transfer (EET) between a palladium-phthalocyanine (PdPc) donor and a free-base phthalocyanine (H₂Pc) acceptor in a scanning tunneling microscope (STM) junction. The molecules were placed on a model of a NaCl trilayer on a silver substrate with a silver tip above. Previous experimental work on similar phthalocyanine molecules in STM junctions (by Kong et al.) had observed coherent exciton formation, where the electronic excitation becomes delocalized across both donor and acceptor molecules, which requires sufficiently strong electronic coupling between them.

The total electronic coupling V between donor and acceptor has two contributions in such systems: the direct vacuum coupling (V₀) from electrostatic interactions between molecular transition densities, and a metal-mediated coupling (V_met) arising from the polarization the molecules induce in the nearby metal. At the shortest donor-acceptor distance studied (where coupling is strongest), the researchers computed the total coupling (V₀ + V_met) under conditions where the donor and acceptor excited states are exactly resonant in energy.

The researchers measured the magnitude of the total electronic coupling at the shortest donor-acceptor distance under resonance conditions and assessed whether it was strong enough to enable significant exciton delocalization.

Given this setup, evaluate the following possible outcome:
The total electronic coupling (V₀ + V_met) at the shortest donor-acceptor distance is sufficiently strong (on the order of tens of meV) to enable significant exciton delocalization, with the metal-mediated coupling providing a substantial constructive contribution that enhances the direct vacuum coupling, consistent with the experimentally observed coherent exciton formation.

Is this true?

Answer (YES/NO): NO